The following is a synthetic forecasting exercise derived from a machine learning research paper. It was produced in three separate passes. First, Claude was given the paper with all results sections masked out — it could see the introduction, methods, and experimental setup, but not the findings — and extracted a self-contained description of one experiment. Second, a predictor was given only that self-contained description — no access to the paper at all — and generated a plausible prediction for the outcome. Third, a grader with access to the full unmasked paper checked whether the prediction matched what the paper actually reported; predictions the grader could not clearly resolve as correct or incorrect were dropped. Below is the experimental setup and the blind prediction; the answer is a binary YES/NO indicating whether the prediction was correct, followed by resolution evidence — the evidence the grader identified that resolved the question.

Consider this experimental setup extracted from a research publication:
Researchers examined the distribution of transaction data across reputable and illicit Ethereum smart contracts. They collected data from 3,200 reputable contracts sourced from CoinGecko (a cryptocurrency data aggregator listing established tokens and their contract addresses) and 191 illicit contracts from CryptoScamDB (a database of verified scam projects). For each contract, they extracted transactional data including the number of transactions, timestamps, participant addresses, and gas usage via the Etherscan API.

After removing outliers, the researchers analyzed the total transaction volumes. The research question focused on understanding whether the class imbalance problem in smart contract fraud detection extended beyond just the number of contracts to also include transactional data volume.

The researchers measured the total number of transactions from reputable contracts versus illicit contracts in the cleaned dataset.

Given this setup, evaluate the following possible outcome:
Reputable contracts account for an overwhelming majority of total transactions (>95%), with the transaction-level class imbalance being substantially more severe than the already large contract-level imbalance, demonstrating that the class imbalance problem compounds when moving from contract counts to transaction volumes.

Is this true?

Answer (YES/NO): YES